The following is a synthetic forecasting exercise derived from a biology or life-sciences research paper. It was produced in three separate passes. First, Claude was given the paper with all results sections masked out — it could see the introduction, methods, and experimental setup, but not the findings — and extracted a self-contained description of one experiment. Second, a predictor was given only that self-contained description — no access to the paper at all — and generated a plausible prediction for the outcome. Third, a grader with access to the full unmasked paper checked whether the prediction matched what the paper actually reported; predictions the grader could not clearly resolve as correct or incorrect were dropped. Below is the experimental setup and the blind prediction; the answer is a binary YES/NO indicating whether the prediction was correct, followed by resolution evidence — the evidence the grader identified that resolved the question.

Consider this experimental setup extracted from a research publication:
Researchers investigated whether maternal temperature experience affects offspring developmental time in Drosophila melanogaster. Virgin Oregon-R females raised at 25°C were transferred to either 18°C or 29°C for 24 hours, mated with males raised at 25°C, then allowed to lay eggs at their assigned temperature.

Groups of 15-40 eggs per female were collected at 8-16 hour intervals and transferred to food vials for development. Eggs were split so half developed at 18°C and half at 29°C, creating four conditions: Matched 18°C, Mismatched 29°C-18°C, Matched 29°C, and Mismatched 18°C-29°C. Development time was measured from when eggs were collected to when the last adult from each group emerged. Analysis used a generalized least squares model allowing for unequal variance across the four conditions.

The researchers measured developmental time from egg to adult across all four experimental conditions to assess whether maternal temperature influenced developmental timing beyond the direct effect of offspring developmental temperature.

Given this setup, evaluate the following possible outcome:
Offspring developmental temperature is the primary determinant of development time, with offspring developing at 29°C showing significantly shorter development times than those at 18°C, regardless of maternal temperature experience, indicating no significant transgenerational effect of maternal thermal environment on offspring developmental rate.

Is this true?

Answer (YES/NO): NO